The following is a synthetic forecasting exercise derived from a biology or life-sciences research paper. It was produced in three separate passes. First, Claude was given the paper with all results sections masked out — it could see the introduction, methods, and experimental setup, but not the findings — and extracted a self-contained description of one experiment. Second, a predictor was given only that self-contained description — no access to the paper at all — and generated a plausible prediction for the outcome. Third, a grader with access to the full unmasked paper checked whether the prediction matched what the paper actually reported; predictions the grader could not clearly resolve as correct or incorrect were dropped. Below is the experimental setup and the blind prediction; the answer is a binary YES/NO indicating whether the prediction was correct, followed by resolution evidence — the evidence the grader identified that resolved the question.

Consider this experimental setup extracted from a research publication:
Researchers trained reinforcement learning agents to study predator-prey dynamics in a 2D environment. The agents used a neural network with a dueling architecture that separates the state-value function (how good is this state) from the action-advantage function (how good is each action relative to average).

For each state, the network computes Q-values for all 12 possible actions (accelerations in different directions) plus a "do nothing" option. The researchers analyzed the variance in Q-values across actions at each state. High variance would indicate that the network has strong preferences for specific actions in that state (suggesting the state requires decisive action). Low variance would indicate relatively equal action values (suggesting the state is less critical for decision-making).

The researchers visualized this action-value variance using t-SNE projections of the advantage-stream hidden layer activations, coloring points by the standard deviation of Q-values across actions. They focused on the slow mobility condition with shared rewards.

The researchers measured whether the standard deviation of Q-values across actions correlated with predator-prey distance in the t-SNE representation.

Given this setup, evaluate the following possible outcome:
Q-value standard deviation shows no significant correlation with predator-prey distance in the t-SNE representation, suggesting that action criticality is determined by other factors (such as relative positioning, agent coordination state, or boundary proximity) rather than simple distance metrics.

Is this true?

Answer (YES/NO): NO